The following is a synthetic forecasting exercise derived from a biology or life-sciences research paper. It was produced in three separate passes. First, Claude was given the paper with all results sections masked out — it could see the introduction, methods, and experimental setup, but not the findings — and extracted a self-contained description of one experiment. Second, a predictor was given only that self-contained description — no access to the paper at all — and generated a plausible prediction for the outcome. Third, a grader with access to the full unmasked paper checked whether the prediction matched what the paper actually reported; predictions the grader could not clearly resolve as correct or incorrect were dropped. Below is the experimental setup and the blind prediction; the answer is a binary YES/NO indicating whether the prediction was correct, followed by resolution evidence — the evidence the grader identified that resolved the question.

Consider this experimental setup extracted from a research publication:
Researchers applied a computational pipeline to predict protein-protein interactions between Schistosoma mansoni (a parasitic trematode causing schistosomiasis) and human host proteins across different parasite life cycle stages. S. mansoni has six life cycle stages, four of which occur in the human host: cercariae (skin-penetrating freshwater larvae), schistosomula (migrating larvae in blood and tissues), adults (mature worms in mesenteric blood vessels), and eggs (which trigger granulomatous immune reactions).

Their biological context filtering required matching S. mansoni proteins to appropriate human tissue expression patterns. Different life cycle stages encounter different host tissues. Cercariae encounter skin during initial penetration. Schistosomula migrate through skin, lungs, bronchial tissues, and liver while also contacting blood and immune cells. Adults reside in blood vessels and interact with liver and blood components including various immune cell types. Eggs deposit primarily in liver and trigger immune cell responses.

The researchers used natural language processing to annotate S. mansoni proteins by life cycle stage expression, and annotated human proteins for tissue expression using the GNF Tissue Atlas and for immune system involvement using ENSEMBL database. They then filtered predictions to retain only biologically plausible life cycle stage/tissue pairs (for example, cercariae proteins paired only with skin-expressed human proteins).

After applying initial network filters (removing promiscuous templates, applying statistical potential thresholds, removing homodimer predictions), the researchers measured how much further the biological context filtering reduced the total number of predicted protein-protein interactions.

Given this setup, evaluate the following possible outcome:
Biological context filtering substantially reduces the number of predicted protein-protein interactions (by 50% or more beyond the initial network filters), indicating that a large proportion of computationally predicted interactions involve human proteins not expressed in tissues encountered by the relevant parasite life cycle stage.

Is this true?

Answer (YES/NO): YES